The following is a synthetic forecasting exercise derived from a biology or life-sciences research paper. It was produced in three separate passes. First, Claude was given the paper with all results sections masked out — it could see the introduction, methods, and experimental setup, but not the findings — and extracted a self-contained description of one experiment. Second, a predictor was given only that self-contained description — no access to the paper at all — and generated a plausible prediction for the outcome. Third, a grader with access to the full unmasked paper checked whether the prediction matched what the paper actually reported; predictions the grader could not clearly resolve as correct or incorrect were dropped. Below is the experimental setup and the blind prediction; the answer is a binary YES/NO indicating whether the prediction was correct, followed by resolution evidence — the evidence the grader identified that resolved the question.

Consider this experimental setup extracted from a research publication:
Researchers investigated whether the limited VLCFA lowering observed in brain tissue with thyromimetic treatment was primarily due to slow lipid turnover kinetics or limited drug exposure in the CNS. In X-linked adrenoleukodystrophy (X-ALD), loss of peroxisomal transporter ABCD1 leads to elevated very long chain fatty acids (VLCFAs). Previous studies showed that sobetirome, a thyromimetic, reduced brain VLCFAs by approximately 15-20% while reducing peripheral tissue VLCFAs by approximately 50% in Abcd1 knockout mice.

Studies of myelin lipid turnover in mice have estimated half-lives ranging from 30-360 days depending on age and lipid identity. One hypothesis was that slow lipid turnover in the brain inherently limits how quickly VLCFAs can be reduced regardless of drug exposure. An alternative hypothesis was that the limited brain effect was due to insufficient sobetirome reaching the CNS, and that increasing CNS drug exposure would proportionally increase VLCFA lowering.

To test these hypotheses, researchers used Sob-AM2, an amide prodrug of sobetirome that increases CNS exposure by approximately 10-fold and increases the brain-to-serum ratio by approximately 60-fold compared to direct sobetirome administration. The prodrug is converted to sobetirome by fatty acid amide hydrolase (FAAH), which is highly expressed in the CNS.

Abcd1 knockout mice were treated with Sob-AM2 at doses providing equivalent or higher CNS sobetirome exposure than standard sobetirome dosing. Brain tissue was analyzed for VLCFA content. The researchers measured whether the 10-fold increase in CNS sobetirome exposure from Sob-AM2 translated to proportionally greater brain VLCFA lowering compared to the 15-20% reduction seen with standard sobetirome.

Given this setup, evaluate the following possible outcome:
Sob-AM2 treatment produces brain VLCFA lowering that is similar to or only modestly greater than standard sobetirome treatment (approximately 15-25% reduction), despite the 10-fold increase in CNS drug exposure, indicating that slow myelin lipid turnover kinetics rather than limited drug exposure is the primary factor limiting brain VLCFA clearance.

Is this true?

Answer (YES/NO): YES